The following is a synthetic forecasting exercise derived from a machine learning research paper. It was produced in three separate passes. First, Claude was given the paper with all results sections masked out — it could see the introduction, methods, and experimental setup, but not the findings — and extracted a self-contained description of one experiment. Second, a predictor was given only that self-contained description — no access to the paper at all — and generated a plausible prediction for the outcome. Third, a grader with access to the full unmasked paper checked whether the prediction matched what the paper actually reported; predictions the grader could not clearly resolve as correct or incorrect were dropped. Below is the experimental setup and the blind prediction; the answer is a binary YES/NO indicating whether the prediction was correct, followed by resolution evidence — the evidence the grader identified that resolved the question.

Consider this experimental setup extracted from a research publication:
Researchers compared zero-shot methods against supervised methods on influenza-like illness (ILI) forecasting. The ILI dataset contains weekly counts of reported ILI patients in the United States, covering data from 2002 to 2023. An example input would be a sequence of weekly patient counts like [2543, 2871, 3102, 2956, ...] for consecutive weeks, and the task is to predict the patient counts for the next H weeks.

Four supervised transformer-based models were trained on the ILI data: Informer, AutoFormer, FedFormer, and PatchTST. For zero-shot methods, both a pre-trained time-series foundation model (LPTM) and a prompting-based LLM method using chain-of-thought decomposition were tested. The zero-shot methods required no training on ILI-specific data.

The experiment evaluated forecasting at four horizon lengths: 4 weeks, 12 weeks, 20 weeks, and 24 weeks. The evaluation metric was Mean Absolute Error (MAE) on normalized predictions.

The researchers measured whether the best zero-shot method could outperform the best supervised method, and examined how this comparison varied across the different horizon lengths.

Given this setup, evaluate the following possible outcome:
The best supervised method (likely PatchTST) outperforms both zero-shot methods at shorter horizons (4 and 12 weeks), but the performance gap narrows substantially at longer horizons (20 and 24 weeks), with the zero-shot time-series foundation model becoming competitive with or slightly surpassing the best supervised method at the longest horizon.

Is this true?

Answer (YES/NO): NO